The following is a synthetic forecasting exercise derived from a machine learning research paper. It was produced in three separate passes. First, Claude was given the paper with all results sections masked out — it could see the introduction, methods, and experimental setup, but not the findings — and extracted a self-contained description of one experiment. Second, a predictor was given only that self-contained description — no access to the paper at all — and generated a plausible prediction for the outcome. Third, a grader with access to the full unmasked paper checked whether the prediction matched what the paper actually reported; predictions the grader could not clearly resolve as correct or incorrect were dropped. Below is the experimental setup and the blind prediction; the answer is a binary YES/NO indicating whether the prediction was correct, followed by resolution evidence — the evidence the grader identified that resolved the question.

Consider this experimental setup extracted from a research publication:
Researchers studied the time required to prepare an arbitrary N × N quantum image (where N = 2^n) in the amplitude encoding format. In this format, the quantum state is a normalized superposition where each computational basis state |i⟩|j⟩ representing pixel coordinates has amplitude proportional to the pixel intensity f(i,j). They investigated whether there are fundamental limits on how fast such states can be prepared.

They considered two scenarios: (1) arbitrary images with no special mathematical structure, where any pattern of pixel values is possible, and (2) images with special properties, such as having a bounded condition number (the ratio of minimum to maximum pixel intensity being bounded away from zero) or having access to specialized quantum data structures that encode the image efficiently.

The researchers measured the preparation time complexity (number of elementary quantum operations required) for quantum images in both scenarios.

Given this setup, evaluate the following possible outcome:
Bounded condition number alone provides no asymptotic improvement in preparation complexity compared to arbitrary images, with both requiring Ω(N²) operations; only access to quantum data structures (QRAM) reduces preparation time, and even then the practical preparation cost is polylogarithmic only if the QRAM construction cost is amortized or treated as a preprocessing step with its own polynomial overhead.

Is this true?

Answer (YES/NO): NO